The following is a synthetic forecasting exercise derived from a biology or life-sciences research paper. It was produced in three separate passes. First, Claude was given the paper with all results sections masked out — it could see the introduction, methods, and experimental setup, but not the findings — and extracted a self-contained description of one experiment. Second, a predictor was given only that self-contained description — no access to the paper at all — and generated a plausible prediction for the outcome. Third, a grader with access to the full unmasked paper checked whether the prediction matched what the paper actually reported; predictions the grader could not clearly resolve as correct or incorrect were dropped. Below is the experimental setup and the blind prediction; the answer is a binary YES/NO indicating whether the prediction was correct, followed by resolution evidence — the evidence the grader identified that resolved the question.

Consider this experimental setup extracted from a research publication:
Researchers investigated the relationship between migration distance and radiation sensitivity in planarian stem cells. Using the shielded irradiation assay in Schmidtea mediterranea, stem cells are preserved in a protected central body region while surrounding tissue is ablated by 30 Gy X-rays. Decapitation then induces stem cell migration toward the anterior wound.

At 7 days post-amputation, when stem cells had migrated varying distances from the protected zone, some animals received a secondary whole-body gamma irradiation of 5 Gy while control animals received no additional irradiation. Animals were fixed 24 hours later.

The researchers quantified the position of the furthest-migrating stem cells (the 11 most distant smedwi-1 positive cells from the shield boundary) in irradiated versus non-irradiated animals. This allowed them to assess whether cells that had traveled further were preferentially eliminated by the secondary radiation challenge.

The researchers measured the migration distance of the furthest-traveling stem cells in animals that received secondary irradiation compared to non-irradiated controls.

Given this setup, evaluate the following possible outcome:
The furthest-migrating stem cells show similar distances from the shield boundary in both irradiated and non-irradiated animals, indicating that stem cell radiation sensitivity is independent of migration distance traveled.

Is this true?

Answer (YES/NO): NO